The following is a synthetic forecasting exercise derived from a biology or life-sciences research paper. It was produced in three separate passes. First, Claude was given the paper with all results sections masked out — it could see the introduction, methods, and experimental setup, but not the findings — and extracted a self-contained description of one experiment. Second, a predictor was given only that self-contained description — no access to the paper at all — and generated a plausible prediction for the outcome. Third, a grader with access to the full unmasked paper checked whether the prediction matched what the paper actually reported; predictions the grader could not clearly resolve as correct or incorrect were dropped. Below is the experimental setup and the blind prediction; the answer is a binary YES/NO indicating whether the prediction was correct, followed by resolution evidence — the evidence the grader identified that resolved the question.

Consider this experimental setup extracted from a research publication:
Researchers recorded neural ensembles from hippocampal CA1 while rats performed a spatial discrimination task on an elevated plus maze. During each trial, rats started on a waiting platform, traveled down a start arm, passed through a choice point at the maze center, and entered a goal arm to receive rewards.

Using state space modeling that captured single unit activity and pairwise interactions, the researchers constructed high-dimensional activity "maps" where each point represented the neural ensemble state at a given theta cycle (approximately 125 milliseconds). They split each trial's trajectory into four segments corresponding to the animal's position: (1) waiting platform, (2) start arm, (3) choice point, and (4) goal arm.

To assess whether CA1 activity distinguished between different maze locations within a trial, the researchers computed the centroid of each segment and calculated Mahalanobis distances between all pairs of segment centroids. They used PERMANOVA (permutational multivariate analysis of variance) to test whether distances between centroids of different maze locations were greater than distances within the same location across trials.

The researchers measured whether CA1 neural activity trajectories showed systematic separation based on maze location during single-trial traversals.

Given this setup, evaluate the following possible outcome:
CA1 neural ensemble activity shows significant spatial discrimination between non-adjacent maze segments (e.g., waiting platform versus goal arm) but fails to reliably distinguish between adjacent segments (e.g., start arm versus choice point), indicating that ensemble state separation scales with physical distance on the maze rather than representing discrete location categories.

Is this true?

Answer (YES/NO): NO